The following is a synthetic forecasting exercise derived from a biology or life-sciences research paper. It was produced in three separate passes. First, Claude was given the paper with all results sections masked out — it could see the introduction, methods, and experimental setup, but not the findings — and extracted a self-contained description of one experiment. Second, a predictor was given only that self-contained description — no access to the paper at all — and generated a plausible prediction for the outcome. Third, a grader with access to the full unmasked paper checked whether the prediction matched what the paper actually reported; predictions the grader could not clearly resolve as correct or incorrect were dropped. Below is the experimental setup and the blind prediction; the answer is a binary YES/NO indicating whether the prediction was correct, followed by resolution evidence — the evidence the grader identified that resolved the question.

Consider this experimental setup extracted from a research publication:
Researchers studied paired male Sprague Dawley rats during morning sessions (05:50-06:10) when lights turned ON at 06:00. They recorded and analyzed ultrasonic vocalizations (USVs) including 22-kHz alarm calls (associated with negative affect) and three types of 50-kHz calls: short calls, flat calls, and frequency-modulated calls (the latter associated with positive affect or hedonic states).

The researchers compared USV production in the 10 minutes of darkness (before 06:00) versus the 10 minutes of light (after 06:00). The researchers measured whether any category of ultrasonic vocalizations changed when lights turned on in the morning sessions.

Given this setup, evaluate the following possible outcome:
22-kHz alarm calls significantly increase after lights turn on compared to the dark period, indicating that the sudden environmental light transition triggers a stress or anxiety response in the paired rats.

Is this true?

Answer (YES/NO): NO